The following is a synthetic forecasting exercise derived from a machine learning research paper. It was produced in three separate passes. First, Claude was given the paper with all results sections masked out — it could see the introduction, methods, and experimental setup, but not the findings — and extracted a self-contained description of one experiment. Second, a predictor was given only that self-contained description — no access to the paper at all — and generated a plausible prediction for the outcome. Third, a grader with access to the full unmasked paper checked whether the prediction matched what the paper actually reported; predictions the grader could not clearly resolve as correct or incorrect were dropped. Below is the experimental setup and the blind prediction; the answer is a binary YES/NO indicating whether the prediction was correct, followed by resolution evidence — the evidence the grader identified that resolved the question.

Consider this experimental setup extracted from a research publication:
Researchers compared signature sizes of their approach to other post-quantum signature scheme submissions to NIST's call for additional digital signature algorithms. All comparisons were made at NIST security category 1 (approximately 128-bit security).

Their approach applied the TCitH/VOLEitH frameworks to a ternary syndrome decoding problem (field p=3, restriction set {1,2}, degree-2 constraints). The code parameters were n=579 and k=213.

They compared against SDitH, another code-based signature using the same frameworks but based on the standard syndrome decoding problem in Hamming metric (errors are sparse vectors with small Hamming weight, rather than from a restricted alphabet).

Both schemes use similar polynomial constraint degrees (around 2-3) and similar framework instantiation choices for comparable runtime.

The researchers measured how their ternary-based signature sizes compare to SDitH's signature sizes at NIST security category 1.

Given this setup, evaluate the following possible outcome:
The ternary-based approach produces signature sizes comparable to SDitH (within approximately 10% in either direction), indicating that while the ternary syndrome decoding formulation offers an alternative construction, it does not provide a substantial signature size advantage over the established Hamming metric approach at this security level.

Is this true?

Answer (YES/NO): YES